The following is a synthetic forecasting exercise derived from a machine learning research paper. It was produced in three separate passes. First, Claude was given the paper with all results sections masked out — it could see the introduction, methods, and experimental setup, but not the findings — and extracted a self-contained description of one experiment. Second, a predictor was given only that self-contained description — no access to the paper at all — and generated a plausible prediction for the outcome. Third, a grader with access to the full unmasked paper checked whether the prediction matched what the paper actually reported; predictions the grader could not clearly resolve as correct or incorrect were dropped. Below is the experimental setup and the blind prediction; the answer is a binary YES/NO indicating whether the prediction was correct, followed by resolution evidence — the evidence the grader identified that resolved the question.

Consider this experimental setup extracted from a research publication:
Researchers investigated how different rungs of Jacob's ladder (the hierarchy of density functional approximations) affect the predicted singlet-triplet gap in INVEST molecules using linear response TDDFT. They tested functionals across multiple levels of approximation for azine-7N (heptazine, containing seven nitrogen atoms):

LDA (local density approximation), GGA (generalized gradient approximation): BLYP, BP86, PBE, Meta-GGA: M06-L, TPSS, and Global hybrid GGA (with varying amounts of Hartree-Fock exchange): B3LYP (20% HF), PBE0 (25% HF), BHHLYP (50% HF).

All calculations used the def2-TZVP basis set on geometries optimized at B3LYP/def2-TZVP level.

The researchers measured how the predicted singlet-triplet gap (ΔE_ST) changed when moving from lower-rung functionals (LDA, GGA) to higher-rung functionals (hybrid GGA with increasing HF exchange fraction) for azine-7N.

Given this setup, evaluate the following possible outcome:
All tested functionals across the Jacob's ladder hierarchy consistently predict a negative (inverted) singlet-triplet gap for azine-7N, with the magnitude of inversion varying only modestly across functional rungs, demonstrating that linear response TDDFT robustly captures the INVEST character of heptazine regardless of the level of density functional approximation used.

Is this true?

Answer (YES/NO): NO